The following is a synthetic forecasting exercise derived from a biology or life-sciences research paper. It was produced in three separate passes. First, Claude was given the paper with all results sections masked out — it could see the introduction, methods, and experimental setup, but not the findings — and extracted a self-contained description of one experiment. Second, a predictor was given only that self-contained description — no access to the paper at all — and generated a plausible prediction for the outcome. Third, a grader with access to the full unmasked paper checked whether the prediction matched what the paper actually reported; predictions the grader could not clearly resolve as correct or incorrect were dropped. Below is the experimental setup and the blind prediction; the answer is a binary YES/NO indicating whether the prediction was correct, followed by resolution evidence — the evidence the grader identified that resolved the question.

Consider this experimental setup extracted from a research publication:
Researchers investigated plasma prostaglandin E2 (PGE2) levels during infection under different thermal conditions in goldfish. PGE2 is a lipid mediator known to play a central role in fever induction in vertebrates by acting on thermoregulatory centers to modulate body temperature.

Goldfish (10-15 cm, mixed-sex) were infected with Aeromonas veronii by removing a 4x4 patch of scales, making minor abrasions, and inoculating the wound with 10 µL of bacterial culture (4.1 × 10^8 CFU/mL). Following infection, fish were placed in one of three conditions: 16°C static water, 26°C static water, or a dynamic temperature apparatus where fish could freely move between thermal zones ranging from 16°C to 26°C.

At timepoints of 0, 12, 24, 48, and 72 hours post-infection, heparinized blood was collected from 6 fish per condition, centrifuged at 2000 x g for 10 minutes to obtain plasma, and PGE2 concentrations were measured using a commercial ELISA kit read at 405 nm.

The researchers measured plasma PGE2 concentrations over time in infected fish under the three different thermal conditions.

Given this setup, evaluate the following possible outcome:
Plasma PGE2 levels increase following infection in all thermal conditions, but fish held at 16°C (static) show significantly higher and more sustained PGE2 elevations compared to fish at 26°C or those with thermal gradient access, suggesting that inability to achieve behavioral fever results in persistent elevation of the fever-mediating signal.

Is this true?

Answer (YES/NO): NO